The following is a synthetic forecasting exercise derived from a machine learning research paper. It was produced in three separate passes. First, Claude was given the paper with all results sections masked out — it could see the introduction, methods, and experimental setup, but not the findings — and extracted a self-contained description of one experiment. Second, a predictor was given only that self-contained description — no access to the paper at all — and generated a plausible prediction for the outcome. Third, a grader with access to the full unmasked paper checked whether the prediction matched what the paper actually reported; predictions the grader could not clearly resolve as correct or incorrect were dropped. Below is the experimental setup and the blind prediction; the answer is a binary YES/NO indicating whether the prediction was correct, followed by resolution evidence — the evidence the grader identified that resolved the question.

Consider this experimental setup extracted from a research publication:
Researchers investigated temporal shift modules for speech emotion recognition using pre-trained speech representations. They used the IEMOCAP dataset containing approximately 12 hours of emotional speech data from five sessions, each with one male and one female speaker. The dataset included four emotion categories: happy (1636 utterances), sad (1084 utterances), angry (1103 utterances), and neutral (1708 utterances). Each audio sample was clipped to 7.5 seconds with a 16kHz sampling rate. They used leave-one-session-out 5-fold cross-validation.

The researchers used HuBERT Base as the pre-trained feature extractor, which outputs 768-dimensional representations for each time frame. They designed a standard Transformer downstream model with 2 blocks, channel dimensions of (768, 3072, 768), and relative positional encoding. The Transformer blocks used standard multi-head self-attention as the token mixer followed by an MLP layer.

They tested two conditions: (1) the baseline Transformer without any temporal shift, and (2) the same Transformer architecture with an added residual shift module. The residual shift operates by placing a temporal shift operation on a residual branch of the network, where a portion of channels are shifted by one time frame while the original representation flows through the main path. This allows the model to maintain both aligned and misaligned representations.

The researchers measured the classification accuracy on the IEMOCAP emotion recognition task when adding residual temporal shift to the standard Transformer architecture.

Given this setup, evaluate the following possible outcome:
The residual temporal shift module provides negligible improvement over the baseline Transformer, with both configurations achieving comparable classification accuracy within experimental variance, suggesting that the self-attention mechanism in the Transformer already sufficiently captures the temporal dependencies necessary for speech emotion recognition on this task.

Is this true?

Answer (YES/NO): YES